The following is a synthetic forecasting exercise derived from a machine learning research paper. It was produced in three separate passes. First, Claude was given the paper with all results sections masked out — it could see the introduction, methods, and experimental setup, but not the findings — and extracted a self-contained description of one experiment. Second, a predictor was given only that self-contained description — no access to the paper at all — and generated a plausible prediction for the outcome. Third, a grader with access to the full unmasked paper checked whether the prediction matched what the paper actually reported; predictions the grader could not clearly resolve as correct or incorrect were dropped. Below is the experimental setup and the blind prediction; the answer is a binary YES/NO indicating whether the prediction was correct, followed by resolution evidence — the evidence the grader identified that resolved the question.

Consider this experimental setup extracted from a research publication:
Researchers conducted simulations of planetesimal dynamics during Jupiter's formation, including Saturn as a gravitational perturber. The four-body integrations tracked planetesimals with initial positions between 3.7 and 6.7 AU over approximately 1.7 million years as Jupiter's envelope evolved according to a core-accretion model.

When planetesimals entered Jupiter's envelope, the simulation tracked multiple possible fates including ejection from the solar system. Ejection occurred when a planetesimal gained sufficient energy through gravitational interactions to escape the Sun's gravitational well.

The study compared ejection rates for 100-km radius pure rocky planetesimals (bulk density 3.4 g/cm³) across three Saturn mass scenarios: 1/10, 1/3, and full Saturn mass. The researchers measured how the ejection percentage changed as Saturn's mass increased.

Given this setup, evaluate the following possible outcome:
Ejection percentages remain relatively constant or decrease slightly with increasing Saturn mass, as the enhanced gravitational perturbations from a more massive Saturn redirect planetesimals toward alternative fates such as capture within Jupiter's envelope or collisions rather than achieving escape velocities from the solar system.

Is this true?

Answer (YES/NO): NO